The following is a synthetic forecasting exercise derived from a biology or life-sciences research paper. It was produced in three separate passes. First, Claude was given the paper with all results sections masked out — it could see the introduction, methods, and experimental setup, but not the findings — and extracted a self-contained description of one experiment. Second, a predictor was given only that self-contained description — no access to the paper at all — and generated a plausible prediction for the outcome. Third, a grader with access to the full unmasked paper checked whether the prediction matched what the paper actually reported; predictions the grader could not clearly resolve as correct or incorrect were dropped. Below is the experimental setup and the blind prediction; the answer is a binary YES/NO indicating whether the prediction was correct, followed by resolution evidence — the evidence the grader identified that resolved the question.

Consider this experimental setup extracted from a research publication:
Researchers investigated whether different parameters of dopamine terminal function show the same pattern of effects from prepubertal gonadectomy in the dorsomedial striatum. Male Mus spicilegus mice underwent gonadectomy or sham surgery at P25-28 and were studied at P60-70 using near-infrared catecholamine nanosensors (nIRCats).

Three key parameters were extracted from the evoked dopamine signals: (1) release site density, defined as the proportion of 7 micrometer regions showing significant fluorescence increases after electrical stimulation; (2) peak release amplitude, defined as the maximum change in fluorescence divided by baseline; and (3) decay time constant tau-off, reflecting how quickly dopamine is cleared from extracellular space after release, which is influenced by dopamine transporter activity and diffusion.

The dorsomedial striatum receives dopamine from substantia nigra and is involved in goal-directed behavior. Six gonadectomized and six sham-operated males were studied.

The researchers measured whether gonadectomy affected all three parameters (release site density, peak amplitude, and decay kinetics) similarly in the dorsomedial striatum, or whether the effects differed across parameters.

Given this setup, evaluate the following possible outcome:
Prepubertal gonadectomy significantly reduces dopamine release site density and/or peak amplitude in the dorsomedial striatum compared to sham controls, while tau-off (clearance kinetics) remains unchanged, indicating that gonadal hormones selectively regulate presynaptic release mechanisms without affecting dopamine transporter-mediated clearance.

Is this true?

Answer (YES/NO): YES